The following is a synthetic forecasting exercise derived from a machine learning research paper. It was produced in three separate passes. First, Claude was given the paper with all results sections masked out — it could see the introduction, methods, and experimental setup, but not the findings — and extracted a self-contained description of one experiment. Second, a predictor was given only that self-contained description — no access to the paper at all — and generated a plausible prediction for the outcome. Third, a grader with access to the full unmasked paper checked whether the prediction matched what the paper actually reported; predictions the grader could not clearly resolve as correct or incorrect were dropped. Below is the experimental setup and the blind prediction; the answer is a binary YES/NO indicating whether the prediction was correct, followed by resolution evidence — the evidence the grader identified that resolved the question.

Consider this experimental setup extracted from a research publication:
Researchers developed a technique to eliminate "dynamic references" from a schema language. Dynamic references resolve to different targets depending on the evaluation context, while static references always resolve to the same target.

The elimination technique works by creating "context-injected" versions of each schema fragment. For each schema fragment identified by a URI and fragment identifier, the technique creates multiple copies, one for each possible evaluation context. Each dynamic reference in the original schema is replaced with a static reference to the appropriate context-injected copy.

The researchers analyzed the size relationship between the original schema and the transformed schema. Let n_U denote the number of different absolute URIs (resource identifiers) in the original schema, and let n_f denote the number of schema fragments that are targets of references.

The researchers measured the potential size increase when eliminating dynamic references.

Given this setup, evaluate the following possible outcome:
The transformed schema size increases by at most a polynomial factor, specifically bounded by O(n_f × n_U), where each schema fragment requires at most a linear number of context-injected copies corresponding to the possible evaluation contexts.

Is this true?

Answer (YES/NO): NO